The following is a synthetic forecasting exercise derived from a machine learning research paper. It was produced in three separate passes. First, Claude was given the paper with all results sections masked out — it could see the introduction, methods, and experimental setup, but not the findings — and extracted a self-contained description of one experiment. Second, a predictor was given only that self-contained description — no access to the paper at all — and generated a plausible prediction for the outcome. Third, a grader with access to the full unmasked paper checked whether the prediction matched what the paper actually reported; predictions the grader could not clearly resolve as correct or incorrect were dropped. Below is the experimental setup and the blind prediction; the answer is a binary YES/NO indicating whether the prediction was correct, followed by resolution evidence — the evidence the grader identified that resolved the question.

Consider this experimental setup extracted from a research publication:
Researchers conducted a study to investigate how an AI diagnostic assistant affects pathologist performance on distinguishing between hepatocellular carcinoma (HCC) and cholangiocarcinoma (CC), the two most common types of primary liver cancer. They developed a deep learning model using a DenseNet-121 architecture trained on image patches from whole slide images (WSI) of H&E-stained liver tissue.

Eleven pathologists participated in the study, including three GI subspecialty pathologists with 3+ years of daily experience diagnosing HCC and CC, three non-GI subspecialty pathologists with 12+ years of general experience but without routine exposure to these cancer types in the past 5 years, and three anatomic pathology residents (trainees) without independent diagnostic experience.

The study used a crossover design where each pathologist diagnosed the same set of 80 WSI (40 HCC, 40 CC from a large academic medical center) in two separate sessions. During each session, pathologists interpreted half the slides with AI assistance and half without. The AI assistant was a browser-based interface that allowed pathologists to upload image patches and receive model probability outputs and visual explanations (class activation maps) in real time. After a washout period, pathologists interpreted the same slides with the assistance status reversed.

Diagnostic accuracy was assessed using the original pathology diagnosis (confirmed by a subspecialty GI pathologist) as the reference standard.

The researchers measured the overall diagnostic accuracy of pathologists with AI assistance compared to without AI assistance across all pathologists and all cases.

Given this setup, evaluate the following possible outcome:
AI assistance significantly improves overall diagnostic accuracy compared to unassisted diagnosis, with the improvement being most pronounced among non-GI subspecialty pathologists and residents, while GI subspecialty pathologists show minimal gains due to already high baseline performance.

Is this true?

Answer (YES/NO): NO